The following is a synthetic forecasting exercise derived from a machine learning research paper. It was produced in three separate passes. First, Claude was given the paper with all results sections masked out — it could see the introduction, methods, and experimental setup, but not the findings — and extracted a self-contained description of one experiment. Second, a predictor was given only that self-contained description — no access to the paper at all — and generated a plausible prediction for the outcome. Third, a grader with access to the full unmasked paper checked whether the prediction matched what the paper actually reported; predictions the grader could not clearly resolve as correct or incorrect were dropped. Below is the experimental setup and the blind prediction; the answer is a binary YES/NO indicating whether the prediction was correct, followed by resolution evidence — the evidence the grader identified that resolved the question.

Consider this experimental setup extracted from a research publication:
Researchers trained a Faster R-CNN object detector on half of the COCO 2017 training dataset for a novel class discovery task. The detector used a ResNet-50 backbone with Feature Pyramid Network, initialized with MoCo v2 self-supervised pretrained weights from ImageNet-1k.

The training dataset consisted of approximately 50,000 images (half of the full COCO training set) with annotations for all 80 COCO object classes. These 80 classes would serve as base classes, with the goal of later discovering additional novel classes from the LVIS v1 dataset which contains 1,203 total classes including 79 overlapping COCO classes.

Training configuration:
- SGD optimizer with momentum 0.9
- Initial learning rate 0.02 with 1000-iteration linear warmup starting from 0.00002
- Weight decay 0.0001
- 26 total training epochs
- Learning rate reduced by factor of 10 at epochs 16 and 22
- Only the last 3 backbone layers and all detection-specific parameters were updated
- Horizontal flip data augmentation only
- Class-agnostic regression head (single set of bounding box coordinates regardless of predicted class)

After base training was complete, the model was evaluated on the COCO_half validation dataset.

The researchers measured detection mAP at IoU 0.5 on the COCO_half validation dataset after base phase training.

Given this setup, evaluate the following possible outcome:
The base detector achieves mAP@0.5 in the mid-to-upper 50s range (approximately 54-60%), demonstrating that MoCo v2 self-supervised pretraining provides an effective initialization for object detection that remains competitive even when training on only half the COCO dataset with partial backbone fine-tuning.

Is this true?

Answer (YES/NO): NO